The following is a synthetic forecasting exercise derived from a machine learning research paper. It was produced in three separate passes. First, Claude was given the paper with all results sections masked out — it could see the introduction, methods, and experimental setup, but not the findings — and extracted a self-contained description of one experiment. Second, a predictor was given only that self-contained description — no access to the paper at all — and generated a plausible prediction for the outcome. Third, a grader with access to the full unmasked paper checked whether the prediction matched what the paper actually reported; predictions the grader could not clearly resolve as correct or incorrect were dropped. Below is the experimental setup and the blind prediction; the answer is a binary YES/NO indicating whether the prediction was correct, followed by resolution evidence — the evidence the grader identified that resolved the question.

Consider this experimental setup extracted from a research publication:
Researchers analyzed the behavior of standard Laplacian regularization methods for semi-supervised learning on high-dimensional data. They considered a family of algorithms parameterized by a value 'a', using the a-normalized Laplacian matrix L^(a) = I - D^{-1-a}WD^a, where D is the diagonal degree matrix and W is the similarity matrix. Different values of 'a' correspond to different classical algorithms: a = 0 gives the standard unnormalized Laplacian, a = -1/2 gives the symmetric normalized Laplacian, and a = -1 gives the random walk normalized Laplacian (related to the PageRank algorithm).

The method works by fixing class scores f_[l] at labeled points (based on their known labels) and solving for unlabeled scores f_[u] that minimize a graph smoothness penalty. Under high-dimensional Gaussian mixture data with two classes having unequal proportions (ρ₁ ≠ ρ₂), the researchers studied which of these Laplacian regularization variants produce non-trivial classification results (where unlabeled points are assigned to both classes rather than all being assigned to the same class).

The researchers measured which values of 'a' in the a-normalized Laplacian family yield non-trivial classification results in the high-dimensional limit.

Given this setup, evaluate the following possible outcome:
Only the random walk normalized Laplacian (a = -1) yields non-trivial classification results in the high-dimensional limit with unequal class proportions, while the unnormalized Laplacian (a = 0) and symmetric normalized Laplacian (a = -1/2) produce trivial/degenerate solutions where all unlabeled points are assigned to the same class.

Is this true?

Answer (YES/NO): YES